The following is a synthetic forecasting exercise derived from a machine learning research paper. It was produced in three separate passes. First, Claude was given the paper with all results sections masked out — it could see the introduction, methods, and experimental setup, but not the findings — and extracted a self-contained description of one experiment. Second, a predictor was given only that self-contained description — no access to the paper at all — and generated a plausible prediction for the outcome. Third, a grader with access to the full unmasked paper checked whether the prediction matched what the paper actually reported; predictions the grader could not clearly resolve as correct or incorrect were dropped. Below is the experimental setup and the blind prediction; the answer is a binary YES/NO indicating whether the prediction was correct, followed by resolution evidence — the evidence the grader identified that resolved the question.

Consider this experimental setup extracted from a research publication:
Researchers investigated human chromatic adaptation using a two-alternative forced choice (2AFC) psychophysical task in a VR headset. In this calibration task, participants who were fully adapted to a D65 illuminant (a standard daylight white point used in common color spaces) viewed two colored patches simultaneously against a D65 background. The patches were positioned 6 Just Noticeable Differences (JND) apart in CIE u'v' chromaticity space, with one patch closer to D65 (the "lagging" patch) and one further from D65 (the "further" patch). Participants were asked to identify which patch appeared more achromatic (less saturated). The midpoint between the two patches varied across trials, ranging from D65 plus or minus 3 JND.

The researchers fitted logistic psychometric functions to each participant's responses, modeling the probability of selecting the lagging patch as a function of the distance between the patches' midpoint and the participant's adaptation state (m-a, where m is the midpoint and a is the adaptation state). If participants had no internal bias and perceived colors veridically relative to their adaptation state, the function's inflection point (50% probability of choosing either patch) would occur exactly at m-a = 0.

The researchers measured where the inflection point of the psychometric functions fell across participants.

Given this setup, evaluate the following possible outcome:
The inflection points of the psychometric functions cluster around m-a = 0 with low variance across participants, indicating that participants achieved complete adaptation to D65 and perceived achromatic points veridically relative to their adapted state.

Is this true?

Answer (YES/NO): NO